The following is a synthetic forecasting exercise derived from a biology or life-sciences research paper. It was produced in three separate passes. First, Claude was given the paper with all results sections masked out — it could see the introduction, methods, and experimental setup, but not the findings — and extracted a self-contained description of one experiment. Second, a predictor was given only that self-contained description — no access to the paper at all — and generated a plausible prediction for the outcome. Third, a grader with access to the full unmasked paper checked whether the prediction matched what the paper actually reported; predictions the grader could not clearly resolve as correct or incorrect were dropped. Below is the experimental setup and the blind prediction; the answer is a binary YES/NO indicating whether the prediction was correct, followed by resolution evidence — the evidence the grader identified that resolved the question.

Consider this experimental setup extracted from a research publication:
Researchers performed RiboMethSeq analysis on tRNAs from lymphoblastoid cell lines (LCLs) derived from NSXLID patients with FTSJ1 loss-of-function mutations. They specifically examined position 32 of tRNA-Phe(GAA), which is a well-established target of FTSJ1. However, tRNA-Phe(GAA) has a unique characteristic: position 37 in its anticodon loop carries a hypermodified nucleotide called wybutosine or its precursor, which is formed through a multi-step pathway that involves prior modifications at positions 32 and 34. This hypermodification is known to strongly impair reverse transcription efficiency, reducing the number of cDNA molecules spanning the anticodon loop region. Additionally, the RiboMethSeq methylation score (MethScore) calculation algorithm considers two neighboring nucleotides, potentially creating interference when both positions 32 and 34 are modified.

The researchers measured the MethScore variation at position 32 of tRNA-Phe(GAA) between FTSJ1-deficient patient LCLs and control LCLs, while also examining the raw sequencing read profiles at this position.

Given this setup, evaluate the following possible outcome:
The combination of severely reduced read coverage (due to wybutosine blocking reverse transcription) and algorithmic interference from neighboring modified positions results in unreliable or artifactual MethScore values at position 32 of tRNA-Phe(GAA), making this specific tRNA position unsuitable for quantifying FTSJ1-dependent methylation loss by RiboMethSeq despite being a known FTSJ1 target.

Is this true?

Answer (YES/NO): YES